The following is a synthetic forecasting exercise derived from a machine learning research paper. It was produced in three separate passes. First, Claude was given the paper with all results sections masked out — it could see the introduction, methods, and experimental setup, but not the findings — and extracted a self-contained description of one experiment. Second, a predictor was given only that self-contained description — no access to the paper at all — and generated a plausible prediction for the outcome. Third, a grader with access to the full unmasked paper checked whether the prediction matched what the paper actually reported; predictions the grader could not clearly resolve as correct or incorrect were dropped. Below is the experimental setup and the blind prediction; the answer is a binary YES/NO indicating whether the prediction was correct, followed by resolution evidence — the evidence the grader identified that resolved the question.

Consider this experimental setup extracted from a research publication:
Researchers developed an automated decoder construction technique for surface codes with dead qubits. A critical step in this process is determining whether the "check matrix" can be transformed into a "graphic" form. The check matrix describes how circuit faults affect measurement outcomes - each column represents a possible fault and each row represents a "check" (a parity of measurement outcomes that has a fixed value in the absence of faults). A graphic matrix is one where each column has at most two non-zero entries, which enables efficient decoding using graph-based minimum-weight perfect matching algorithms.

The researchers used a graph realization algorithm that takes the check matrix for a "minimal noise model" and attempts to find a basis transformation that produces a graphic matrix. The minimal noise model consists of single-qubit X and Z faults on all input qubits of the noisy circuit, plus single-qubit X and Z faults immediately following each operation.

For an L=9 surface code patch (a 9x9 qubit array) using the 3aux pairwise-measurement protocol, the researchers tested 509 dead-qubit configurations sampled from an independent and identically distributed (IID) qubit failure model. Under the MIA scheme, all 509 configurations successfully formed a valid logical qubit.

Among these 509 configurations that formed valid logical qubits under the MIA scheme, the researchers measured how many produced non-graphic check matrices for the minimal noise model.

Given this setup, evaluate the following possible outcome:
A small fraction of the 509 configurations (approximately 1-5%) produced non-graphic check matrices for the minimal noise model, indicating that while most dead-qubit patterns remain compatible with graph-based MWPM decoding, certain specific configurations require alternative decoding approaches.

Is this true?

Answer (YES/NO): NO